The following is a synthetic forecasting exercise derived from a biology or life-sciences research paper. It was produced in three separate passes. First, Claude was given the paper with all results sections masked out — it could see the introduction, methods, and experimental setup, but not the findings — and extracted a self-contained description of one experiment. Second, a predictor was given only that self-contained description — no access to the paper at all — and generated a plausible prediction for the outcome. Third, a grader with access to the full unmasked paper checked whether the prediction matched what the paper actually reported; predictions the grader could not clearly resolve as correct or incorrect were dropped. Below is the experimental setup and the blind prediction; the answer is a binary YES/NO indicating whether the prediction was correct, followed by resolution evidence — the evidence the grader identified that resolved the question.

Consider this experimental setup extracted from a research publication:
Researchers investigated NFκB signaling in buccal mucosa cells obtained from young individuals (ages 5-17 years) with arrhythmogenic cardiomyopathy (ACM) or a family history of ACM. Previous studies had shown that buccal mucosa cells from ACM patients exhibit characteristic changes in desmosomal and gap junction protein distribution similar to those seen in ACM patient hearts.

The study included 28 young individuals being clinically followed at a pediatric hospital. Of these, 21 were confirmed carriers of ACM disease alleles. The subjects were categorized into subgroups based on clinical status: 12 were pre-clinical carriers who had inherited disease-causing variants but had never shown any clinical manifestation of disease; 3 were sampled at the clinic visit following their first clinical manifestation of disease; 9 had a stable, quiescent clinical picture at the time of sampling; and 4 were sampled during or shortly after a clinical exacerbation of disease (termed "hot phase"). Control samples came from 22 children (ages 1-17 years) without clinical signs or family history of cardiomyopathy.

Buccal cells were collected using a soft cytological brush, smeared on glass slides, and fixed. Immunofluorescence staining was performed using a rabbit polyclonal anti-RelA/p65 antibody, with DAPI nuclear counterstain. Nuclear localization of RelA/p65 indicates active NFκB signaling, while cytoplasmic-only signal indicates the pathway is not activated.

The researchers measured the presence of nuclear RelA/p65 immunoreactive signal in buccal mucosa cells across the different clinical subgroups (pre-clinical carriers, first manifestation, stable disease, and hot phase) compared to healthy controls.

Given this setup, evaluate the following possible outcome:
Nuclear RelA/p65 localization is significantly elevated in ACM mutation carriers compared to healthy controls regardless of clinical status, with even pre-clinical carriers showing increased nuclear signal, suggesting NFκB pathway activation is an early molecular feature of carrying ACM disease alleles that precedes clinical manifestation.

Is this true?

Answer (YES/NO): NO